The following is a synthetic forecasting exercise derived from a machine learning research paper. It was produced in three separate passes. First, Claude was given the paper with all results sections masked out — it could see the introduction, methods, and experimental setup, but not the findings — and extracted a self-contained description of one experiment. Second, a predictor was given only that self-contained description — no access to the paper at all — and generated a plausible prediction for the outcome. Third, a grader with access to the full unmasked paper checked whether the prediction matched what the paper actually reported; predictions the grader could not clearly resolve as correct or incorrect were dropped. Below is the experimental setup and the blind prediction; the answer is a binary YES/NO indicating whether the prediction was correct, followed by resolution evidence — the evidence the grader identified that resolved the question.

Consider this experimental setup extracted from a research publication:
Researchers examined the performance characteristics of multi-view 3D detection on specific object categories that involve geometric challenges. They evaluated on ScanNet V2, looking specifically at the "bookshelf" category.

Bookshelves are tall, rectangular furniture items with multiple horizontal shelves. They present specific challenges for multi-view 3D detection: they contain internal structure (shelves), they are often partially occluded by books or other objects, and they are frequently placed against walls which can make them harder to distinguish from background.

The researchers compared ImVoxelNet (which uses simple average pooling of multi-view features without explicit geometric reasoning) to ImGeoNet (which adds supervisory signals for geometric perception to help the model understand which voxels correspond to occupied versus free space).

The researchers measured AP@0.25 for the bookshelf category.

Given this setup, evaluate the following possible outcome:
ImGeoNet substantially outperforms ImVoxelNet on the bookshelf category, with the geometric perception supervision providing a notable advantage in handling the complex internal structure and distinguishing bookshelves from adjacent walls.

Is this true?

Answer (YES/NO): YES